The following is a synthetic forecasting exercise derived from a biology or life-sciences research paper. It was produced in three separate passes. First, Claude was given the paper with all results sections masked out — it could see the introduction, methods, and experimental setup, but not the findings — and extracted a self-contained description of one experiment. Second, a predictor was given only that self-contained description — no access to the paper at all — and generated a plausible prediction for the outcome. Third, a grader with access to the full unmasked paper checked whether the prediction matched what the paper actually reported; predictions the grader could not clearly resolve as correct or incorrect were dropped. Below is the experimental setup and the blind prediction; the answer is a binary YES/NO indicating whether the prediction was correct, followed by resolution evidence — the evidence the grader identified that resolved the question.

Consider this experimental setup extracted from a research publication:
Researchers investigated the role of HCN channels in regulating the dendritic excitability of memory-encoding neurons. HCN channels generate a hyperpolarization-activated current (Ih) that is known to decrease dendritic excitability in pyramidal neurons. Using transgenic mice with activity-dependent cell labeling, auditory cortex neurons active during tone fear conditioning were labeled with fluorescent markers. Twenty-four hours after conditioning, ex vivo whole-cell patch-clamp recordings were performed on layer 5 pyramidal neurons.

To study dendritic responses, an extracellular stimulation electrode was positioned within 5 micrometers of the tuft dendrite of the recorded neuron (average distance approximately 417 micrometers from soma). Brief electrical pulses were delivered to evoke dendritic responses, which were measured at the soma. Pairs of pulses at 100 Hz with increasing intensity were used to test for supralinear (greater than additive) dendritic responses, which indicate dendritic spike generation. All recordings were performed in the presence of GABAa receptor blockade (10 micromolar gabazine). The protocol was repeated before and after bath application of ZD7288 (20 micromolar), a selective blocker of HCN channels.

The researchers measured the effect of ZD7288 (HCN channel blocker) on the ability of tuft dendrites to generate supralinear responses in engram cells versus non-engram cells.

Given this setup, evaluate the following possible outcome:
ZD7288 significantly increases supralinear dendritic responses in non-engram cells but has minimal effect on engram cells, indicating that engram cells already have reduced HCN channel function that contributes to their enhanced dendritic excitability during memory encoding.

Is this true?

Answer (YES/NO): NO